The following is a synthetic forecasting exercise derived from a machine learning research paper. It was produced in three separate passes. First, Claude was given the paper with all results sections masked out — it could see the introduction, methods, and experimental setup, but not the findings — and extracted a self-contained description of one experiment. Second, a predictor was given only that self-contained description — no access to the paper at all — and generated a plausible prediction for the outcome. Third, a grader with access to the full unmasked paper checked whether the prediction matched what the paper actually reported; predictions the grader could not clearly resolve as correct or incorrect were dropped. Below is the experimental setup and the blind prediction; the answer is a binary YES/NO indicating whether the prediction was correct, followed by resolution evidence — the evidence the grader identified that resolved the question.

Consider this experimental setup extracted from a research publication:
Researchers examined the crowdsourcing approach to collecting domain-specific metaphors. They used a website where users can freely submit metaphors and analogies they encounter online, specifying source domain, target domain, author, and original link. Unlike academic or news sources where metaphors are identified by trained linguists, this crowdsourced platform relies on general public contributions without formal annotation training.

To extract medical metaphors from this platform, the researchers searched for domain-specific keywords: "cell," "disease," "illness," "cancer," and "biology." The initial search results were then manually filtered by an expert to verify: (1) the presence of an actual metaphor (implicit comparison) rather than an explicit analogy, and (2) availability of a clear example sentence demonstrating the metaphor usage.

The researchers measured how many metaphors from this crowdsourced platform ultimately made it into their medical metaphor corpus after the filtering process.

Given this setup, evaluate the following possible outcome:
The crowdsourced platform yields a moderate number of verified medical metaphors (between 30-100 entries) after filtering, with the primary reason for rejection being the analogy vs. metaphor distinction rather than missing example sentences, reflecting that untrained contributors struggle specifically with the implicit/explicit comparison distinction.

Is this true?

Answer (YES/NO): NO